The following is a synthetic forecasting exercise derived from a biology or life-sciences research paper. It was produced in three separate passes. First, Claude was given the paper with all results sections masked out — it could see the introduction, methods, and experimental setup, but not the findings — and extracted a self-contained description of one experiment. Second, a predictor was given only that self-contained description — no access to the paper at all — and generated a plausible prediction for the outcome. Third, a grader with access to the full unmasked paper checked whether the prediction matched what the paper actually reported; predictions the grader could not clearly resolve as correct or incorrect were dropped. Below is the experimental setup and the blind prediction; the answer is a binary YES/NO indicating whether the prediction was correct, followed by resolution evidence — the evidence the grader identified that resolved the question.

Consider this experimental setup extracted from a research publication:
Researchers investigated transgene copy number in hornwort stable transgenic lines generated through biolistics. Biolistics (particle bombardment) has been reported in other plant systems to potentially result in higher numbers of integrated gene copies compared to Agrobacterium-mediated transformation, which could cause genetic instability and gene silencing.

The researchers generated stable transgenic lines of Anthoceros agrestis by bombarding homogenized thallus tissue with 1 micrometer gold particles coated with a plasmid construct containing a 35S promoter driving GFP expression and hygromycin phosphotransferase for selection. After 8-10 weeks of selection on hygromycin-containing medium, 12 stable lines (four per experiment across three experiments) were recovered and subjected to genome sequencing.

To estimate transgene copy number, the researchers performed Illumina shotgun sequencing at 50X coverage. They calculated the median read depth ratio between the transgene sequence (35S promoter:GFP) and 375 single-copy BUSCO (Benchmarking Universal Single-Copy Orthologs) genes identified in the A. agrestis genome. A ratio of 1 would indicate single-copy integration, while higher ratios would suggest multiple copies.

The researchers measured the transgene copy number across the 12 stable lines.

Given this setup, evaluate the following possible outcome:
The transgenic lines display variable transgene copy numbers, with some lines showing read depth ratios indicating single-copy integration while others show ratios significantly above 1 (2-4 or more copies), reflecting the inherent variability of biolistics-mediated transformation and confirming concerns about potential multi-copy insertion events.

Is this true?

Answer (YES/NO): YES